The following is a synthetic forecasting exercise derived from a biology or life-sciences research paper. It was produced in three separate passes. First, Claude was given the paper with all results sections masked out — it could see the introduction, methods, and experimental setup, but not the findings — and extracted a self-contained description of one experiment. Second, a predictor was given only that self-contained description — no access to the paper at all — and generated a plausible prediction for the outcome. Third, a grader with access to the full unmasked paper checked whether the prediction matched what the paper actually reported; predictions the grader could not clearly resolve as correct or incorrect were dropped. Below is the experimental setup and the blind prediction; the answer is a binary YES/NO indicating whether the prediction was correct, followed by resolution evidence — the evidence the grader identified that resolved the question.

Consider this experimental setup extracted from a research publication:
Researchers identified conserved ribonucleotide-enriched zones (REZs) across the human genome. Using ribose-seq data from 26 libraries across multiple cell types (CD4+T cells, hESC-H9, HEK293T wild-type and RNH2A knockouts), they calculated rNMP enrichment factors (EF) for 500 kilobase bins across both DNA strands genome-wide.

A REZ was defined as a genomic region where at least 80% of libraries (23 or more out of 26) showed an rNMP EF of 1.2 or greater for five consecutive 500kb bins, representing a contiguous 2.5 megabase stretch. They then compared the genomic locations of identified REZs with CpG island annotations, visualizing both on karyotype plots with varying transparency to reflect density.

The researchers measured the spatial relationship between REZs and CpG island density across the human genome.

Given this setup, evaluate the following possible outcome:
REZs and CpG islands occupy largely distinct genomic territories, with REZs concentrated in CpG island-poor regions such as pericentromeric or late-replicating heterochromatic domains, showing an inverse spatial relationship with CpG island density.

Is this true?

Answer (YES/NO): NO